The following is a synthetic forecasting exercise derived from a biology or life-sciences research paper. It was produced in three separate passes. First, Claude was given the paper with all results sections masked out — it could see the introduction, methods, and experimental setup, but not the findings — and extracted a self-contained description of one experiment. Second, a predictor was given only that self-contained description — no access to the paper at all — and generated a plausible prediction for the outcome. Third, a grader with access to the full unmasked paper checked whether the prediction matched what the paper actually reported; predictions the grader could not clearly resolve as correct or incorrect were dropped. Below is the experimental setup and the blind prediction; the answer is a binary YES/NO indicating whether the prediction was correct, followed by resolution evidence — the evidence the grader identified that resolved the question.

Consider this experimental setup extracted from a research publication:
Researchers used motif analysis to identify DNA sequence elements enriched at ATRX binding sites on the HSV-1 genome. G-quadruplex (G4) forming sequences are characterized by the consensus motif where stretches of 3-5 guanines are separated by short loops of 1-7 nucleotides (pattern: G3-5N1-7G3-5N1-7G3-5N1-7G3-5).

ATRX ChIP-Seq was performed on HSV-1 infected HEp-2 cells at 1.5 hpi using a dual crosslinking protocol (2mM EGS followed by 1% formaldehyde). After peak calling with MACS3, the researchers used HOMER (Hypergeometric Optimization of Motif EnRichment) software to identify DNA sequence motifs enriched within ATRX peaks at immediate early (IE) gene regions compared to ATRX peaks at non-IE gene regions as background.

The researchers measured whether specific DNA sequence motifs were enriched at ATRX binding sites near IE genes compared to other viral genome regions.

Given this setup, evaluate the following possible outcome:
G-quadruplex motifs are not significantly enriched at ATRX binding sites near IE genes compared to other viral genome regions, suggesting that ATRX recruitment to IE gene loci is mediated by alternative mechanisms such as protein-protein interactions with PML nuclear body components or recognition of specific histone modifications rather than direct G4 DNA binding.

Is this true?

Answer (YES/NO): NO